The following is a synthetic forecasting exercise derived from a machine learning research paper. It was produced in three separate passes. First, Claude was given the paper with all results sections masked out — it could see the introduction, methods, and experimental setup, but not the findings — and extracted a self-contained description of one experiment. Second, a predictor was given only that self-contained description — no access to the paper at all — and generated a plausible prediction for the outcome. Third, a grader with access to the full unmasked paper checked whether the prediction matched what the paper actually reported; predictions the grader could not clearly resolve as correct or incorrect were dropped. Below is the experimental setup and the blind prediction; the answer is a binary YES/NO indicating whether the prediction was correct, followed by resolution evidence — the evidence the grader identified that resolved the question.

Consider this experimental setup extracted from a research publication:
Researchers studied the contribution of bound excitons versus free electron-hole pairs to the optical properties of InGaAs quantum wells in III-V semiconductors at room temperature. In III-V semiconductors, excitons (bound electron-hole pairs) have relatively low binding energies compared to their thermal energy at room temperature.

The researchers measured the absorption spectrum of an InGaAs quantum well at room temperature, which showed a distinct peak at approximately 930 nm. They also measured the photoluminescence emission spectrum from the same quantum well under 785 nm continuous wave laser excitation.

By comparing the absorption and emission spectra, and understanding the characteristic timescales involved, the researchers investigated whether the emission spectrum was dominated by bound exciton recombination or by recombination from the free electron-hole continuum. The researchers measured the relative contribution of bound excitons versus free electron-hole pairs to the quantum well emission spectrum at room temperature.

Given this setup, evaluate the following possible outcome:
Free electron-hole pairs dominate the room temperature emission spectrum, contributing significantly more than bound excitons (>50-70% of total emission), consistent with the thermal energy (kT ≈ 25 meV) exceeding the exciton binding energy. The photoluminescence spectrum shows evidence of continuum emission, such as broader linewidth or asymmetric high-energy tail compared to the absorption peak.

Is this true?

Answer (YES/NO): YES